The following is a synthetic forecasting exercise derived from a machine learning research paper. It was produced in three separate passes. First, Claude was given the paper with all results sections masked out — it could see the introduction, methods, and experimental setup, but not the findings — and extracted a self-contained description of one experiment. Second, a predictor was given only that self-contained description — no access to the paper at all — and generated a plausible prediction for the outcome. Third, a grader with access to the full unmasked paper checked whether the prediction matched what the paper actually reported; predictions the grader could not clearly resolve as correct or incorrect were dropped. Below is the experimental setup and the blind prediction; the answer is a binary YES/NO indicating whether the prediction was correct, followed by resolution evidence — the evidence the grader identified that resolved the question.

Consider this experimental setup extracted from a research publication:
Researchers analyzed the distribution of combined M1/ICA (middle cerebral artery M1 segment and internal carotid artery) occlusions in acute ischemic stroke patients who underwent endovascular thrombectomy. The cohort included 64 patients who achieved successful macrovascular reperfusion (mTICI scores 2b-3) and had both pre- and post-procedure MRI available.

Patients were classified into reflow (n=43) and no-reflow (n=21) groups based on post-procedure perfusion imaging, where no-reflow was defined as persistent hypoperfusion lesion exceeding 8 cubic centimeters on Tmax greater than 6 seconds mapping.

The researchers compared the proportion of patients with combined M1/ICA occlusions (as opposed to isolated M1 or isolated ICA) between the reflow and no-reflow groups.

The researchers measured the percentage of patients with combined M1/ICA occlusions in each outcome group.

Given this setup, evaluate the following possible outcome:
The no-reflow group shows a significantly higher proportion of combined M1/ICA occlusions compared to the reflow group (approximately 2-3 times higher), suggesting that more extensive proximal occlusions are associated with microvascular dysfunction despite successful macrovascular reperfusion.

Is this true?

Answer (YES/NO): NO